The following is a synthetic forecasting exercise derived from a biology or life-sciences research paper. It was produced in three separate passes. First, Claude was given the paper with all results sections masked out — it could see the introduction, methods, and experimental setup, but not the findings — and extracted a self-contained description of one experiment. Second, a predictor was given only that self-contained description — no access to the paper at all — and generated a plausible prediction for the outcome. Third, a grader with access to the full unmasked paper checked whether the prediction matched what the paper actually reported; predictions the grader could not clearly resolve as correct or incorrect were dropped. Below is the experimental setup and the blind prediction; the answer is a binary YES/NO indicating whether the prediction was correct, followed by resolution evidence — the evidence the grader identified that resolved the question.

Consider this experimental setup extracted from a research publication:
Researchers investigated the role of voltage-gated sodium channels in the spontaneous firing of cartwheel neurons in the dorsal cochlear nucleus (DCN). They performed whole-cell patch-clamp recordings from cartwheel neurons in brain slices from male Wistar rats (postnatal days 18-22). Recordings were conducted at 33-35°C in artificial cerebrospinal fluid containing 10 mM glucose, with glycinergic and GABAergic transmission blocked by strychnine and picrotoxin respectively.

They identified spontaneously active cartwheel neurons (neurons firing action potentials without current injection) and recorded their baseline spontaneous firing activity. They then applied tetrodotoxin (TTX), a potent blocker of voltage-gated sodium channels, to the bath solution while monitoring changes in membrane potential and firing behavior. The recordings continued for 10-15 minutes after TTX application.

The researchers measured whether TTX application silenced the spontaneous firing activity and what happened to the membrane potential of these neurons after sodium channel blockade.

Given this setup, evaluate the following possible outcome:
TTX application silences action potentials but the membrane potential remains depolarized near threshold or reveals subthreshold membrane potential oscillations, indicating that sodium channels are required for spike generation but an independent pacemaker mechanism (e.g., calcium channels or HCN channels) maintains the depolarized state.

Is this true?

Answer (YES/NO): NO